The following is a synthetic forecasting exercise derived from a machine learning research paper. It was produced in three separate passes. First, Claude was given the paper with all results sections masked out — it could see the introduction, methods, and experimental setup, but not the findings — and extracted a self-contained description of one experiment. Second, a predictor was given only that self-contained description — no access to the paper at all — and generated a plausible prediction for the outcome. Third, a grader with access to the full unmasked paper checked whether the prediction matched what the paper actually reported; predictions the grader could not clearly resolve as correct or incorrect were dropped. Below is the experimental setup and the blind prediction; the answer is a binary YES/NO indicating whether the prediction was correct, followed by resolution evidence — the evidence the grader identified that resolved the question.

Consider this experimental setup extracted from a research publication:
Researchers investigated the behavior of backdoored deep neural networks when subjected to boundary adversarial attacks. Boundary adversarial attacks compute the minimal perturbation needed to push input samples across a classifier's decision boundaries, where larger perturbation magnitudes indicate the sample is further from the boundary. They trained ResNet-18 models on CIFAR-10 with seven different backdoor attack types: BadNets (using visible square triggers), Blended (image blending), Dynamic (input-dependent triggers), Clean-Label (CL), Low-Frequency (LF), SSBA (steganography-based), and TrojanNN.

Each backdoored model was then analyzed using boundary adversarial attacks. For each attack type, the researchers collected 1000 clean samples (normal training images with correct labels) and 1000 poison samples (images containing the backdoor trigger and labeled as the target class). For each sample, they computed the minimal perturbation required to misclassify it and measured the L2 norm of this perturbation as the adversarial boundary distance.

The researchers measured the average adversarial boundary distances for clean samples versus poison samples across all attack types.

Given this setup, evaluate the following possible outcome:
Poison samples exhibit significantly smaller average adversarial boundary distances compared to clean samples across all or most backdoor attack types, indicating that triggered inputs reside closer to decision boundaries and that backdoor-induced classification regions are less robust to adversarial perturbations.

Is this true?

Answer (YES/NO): NO